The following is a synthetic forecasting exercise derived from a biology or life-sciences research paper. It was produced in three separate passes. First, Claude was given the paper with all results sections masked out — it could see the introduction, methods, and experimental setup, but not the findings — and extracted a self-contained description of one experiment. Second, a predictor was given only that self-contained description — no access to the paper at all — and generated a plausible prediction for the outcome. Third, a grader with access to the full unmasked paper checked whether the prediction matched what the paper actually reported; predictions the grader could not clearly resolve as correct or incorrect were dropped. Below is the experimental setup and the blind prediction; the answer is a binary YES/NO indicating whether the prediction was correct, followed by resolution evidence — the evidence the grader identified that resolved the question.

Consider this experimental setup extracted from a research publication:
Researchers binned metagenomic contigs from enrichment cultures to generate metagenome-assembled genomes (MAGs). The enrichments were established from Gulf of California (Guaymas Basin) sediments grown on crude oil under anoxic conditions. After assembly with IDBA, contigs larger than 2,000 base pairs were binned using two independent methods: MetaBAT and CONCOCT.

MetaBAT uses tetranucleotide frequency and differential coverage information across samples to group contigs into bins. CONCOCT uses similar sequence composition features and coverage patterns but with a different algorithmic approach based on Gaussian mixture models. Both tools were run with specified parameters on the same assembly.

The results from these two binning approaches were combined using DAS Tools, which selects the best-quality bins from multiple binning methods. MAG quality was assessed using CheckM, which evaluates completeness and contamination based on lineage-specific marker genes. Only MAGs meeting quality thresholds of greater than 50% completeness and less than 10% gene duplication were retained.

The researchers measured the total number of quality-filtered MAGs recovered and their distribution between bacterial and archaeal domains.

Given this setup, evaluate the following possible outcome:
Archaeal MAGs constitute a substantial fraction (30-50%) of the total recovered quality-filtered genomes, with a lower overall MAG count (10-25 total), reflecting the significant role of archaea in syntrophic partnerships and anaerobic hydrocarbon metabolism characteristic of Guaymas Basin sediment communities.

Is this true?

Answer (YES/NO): NO